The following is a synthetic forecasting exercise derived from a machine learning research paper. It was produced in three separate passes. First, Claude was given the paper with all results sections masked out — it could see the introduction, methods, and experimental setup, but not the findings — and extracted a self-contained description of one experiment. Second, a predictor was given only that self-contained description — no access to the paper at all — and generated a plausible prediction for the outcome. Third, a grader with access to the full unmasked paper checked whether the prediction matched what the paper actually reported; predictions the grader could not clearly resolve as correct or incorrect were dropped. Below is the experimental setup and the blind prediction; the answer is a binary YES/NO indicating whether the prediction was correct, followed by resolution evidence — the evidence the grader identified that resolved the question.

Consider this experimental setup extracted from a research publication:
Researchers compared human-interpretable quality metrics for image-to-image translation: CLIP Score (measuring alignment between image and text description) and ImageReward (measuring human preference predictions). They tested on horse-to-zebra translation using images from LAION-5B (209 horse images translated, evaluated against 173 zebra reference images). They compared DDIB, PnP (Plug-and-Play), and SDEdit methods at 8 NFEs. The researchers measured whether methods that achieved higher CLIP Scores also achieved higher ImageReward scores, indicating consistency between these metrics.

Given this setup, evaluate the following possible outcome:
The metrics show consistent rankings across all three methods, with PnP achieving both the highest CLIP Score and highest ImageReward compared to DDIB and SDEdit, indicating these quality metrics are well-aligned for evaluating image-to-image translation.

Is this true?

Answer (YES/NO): NO